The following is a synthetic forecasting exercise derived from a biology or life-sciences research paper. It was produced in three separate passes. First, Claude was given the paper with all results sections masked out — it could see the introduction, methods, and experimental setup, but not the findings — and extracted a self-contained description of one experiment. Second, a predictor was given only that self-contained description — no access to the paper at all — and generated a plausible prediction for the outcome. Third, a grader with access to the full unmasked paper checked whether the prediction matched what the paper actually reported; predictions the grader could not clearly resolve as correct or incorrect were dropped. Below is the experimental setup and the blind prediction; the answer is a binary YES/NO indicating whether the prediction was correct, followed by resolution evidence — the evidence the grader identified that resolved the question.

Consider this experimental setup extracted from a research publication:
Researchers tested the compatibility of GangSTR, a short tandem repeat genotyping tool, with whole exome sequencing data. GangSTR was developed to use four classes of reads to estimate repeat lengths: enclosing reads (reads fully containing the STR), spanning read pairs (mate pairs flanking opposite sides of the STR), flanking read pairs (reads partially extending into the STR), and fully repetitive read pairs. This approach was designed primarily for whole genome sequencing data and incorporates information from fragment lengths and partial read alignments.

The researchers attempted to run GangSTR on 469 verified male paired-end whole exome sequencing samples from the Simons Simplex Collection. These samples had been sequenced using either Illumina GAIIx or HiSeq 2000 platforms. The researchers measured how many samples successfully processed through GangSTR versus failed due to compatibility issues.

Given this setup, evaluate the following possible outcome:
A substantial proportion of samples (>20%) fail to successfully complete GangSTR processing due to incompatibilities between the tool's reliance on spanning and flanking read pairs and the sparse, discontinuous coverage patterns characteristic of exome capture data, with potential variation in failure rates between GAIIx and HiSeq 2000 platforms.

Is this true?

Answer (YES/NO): NO